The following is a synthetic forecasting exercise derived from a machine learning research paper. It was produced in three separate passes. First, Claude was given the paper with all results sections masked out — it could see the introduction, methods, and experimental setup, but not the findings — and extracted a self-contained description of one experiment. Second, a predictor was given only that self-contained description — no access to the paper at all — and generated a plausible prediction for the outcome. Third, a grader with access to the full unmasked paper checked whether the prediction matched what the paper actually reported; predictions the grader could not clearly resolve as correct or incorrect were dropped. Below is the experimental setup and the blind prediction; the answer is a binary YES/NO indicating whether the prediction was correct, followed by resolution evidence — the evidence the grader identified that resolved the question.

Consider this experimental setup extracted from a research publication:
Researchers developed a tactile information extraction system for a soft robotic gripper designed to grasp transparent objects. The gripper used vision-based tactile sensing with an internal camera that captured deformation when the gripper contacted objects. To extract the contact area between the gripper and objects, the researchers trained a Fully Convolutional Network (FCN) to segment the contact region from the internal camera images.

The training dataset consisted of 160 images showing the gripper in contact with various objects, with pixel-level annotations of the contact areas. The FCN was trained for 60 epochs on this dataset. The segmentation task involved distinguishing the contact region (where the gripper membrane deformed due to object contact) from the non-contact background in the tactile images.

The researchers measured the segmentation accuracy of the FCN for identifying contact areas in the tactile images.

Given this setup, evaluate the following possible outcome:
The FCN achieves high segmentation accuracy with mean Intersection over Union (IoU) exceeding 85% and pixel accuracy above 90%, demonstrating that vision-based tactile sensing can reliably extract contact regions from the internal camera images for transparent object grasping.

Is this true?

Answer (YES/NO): NO